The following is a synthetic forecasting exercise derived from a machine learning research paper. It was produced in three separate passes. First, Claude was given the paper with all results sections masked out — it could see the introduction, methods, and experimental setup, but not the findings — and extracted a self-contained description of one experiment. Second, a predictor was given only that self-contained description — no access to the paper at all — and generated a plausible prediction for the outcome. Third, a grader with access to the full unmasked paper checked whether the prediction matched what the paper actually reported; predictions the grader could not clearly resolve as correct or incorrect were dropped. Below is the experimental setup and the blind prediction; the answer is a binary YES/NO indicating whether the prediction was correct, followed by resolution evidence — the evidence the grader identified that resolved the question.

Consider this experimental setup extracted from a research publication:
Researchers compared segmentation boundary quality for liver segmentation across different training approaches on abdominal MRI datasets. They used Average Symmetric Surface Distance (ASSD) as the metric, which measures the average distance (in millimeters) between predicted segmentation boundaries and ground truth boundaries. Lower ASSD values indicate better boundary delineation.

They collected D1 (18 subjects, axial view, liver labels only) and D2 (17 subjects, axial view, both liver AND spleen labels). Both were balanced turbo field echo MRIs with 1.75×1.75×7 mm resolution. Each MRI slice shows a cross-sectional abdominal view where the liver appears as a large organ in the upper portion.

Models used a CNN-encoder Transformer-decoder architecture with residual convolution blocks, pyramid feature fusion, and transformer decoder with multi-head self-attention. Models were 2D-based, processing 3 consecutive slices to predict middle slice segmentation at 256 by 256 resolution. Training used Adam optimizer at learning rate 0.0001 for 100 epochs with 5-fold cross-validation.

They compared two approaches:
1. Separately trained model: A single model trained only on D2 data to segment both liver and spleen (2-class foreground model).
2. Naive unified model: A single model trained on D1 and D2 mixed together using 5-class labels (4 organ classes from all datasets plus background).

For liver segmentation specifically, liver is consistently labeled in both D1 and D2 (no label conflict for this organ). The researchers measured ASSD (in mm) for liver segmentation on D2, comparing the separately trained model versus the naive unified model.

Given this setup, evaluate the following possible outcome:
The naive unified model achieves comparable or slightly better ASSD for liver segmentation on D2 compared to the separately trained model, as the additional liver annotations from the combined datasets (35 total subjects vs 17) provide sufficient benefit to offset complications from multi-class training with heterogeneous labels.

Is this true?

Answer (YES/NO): NO